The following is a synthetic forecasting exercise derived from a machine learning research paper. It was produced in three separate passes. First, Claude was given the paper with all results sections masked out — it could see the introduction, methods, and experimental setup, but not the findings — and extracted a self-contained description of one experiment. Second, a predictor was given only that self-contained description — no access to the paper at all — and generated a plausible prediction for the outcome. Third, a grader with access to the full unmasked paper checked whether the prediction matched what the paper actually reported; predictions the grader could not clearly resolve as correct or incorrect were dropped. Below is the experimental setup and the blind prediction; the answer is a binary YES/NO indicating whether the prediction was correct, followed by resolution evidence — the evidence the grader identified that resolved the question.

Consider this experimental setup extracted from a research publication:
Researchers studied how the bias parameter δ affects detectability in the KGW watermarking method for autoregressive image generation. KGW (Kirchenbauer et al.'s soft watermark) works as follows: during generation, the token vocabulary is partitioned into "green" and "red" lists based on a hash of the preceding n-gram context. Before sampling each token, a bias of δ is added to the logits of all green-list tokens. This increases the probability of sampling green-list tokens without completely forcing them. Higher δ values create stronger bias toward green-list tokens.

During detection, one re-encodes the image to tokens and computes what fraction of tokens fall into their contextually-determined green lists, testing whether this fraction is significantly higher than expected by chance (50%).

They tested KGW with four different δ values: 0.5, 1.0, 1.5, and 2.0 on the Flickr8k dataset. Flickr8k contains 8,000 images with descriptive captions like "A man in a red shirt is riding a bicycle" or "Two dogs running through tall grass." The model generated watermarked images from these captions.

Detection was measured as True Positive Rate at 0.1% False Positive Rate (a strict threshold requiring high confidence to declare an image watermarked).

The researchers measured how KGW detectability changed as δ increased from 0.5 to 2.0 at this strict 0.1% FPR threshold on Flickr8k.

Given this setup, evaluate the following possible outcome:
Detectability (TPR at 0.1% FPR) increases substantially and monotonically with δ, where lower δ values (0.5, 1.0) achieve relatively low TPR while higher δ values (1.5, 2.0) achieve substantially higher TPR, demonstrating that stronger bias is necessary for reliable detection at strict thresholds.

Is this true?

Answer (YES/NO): YES